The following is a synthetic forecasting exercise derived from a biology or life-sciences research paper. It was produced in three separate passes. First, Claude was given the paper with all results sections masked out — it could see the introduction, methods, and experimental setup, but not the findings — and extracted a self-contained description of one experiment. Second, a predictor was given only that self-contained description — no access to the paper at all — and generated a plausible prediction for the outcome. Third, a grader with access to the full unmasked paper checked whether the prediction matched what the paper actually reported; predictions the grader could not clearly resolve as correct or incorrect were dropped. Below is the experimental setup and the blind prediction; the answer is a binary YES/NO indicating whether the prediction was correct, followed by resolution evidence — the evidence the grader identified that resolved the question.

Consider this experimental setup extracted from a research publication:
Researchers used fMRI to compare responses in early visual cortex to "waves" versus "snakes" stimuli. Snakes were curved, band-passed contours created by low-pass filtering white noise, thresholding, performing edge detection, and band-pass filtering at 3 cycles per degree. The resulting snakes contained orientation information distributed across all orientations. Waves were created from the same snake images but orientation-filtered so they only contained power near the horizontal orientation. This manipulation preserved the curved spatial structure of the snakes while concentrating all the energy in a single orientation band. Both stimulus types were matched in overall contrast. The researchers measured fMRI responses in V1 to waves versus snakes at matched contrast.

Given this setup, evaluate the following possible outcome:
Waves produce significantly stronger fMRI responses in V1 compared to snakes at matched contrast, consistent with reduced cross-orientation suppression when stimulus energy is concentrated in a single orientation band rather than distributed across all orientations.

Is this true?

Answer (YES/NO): NO